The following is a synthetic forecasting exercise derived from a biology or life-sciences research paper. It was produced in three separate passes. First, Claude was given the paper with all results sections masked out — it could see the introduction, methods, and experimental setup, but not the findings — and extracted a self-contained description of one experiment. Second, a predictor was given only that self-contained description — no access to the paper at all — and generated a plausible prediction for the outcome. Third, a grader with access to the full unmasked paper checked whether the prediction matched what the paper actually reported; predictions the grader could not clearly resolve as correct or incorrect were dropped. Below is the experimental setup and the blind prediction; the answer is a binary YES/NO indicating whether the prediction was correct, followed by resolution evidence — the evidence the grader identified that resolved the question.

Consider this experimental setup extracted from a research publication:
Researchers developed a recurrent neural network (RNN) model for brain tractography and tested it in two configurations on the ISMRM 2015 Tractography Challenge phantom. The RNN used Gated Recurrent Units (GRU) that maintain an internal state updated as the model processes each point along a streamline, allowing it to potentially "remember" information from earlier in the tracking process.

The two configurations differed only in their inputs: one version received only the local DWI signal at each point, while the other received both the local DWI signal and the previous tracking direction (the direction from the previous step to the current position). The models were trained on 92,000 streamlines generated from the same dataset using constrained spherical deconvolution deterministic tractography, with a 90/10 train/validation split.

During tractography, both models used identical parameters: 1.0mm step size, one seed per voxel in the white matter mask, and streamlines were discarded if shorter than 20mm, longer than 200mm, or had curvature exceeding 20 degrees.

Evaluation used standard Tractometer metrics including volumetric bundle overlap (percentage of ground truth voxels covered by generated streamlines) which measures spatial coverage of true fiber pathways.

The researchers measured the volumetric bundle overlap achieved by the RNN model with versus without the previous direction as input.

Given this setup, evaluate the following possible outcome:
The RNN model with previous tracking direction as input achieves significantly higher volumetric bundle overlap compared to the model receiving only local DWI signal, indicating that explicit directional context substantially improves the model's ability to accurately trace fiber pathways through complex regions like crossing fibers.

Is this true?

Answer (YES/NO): YES